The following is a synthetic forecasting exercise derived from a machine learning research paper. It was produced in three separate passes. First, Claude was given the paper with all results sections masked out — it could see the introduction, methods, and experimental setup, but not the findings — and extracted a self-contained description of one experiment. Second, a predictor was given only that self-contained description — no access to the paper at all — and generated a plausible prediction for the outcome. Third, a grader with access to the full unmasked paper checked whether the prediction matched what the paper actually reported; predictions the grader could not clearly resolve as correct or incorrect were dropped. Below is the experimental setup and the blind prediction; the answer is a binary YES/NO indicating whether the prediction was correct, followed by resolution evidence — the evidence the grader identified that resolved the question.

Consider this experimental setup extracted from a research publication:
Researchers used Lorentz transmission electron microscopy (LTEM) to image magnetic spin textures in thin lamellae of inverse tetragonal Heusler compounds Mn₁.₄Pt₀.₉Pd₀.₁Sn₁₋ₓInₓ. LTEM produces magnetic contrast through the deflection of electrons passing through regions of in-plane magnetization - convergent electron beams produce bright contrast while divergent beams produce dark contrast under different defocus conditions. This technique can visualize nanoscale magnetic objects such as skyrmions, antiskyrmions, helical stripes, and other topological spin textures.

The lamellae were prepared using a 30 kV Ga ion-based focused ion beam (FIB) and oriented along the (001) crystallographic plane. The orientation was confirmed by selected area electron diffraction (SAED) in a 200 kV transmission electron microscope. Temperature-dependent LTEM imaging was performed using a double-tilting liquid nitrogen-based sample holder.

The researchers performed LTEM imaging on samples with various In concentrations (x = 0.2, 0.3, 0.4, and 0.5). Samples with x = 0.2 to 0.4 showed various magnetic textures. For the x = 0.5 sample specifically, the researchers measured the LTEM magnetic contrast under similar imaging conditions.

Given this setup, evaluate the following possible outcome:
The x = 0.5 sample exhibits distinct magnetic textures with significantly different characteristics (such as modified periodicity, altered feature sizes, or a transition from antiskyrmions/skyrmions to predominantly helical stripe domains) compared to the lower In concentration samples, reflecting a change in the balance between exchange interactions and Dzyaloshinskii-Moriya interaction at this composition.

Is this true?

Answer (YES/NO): NO